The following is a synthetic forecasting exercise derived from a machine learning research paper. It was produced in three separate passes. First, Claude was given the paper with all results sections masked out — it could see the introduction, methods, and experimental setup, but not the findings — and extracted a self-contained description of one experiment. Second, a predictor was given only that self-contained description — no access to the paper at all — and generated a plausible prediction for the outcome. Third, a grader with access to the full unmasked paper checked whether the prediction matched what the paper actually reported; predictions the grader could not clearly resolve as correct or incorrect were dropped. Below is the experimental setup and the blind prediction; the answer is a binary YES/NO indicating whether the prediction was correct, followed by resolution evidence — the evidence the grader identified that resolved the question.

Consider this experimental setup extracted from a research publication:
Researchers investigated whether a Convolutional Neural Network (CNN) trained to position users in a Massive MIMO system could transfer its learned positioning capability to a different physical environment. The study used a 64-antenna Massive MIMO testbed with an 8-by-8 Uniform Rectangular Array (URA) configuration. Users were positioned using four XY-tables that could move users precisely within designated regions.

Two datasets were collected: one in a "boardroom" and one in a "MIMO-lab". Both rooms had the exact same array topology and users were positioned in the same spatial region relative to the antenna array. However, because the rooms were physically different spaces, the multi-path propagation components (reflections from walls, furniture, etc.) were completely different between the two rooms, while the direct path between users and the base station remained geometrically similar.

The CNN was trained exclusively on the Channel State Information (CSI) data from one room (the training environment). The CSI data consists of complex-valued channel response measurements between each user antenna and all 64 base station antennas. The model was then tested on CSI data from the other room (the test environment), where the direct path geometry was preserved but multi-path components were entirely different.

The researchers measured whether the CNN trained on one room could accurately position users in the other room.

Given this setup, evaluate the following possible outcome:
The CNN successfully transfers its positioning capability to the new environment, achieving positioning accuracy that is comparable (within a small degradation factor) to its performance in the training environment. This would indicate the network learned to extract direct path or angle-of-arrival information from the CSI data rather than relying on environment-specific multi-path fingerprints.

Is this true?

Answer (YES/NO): NO